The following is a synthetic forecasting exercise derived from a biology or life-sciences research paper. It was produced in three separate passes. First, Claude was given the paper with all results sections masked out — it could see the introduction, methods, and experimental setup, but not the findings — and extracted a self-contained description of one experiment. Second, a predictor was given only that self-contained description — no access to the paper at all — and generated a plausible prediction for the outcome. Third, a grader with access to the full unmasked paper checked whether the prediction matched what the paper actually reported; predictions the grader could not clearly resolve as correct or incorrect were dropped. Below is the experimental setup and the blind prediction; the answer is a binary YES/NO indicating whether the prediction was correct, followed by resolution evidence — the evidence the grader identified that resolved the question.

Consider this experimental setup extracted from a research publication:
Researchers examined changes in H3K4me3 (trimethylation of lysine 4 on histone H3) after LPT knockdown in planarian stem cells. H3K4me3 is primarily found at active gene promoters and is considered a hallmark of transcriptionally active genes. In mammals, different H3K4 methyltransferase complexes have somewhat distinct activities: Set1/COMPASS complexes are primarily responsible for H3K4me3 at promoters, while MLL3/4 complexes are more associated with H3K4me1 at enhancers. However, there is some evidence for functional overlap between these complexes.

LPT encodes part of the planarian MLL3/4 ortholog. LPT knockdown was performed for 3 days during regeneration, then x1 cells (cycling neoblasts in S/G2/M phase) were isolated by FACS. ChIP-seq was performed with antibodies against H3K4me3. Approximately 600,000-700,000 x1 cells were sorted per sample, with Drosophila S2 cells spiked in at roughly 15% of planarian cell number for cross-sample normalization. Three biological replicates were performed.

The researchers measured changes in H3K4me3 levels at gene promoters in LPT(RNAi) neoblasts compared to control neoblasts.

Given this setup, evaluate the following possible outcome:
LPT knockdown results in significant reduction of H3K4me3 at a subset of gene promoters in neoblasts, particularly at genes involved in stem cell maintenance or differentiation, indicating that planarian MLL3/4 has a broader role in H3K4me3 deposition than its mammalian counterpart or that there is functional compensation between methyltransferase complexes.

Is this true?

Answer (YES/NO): NO